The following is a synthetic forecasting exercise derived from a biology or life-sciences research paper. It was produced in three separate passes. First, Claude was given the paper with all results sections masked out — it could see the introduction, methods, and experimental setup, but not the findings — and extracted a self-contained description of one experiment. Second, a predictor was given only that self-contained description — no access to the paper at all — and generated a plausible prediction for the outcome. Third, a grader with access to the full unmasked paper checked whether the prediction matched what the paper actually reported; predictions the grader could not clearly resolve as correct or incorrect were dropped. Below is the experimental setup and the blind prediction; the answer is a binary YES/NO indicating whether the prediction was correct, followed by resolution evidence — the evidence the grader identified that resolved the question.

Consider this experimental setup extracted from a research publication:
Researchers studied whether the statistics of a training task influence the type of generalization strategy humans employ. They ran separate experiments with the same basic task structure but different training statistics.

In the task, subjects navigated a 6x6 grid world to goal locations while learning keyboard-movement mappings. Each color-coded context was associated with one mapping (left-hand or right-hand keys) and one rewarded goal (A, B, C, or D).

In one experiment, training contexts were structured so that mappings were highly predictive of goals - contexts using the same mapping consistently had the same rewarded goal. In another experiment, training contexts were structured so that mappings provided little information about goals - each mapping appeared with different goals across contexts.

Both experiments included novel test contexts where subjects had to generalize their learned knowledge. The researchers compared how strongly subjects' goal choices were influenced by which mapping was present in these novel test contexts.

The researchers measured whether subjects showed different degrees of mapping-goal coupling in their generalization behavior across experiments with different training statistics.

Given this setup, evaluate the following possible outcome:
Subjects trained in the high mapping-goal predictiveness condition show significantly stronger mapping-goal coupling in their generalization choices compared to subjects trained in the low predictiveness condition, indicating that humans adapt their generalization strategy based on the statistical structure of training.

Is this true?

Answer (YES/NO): YES